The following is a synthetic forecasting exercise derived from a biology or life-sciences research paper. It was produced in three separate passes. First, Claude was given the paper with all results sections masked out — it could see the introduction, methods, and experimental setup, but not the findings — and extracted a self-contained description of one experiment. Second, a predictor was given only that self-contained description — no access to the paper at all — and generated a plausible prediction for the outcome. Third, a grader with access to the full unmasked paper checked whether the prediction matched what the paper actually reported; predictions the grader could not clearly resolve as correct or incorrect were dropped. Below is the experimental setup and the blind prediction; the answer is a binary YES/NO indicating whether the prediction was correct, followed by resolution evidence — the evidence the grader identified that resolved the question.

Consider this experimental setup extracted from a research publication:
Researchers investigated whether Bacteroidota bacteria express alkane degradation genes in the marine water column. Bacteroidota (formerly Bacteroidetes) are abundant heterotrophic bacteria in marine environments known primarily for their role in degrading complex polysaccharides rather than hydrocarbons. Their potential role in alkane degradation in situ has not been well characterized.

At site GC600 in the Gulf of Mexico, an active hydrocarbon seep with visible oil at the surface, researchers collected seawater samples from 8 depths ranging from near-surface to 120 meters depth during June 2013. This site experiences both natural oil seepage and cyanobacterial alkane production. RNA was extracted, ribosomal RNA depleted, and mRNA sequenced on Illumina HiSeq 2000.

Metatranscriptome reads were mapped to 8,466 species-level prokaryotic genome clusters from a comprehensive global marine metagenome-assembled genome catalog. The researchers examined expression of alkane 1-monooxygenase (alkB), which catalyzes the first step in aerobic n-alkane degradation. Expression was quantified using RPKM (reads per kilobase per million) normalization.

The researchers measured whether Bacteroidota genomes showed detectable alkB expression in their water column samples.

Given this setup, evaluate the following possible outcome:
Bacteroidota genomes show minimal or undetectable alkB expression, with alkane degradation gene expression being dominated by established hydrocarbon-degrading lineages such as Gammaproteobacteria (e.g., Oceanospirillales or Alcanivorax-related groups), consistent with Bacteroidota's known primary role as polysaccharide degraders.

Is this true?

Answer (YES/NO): NO